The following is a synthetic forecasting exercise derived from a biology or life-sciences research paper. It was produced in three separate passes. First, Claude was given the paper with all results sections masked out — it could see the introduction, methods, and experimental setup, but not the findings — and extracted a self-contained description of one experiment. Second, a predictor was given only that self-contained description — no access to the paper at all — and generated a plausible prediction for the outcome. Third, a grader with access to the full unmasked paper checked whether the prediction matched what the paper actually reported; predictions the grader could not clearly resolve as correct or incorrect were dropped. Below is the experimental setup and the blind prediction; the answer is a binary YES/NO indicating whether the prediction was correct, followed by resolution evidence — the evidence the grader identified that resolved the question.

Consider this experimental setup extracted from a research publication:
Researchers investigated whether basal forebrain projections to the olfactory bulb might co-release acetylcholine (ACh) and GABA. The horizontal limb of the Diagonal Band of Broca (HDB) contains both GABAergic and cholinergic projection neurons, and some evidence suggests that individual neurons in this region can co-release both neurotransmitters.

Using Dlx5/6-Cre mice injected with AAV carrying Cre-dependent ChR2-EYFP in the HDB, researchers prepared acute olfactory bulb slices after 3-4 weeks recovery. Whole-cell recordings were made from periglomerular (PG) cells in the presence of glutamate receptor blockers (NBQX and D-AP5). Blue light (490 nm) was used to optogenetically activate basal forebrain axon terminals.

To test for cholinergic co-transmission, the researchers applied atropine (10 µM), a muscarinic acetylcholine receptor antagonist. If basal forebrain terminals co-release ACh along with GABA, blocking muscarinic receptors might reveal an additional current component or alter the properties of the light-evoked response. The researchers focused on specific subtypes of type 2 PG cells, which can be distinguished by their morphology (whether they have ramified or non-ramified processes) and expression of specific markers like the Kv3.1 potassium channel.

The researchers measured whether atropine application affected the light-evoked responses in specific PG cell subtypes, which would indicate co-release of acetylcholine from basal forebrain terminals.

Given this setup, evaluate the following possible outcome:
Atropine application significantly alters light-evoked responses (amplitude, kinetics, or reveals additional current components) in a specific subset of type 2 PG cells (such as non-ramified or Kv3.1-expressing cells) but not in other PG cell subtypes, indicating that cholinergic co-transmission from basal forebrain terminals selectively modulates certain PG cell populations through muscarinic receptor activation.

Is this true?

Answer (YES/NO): NO